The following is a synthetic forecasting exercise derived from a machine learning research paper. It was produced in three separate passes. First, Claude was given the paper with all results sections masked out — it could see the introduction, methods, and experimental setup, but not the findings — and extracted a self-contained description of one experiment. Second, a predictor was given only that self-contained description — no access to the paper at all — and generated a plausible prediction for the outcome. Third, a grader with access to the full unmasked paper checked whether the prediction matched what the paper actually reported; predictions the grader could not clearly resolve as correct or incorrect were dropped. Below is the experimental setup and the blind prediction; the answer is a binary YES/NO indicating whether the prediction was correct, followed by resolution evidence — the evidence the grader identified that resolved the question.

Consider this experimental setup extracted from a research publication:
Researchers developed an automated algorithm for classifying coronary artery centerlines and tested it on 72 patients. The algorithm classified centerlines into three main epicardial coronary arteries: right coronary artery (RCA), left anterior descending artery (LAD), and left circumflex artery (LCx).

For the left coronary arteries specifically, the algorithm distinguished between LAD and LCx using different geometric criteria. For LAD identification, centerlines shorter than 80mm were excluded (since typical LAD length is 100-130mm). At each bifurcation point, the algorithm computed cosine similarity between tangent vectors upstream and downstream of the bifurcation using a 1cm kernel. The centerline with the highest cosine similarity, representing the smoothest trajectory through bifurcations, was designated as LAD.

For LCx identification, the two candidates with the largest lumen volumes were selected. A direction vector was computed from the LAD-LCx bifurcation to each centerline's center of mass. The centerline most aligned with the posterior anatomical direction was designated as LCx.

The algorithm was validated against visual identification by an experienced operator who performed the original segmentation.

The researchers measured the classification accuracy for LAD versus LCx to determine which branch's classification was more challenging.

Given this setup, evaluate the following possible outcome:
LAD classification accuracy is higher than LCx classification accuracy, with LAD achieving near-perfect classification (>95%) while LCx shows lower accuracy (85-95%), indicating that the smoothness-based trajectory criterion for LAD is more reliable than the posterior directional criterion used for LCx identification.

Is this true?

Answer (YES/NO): YES